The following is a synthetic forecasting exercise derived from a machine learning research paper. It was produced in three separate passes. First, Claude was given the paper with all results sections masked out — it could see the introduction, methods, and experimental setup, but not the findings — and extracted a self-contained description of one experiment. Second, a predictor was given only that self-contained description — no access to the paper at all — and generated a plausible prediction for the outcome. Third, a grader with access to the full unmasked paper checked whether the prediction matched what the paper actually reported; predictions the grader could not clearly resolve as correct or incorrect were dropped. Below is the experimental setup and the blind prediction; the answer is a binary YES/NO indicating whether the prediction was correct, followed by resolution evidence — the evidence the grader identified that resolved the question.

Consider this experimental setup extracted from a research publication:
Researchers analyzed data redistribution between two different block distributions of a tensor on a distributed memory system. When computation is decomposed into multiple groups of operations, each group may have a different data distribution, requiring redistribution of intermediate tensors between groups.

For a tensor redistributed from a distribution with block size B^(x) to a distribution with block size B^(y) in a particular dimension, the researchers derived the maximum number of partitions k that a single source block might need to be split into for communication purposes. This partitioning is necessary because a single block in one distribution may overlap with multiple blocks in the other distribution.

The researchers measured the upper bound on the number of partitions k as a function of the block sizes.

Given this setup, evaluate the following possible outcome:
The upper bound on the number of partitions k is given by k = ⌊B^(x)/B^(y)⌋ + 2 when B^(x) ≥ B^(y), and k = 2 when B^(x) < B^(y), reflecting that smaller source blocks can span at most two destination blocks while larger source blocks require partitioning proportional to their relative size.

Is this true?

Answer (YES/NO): NO